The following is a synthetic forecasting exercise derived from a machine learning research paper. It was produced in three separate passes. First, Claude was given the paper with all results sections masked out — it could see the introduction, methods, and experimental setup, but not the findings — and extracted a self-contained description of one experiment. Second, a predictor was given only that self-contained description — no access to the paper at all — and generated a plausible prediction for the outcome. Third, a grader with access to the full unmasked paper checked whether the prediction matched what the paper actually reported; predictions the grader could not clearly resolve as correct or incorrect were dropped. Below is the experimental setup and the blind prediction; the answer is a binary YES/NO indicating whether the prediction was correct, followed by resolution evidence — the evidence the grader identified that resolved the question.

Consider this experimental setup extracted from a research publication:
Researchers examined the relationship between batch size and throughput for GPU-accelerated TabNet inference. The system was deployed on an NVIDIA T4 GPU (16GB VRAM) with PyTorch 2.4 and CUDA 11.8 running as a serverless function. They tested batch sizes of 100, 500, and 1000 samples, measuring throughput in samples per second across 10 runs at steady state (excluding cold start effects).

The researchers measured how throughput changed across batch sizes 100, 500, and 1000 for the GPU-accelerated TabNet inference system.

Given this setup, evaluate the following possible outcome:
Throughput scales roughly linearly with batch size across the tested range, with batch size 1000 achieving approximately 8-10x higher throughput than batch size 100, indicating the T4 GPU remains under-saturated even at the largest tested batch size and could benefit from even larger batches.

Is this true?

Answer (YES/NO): YES